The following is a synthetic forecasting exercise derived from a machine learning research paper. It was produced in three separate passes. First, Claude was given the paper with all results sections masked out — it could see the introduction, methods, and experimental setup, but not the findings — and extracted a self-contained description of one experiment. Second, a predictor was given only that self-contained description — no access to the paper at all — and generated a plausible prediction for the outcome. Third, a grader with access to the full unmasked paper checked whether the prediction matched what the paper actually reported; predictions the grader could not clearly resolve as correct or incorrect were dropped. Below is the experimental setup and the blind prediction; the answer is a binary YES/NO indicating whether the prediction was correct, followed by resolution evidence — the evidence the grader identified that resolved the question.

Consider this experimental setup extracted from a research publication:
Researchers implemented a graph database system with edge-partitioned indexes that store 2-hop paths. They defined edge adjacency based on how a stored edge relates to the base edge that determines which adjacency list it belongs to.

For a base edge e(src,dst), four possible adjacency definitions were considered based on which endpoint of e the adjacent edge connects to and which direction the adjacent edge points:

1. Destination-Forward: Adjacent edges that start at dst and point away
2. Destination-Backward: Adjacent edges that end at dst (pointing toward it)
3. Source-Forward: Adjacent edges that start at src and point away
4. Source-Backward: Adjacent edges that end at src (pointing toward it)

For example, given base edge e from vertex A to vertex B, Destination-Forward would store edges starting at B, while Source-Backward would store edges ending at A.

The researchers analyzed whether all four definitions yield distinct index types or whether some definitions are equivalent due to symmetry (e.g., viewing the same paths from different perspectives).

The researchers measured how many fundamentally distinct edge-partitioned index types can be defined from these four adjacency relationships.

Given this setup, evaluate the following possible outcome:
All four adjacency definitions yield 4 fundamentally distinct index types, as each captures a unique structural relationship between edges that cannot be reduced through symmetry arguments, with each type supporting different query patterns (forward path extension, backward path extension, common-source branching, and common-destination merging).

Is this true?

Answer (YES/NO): YES